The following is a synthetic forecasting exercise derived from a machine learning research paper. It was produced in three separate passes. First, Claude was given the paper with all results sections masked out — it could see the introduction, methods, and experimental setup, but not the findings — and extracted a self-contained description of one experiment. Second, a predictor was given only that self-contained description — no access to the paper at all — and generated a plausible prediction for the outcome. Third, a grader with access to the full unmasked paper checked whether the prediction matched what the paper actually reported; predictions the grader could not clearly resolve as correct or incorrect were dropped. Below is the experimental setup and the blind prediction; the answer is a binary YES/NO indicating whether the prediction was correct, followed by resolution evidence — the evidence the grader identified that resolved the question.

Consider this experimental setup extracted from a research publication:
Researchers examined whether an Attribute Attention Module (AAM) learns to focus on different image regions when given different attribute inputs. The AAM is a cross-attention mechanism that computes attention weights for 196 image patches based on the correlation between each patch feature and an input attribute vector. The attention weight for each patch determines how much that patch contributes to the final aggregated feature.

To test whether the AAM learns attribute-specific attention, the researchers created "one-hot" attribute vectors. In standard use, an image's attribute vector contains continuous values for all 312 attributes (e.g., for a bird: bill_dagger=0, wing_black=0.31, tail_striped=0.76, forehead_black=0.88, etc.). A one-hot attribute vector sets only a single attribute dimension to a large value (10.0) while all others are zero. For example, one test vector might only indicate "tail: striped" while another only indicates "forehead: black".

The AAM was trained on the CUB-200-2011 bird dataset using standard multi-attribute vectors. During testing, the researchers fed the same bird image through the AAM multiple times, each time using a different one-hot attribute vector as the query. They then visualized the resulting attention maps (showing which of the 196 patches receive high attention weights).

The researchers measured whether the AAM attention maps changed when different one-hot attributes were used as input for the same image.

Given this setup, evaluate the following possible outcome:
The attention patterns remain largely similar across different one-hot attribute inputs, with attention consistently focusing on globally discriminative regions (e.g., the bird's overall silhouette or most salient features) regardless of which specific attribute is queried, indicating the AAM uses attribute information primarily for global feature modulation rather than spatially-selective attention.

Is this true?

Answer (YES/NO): NO